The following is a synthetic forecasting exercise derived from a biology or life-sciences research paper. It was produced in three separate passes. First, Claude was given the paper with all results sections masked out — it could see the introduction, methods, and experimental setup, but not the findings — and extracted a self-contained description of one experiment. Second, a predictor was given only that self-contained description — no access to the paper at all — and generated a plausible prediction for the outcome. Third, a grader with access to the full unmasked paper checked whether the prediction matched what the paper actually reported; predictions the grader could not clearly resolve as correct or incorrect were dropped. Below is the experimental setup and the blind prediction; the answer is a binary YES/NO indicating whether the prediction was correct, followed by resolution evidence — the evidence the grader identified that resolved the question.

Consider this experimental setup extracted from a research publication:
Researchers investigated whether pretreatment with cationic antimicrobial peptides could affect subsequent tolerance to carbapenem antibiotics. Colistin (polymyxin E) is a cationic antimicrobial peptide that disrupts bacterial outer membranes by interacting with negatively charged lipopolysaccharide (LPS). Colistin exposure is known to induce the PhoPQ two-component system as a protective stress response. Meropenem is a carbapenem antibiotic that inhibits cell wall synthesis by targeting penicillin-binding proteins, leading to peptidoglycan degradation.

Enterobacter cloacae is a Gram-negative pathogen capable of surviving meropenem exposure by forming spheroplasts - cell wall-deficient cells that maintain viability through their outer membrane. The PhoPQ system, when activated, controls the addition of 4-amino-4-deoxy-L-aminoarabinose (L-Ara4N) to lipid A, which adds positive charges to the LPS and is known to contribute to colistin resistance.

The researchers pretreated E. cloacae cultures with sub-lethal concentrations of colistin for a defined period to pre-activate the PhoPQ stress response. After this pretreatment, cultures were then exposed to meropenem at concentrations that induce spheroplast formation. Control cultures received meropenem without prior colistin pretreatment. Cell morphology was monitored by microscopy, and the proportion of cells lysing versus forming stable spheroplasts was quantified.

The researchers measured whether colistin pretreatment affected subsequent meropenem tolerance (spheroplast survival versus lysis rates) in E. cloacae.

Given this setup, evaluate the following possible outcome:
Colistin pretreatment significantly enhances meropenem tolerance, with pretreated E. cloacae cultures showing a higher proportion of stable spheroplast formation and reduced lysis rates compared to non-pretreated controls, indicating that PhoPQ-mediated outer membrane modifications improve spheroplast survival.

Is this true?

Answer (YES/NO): YES